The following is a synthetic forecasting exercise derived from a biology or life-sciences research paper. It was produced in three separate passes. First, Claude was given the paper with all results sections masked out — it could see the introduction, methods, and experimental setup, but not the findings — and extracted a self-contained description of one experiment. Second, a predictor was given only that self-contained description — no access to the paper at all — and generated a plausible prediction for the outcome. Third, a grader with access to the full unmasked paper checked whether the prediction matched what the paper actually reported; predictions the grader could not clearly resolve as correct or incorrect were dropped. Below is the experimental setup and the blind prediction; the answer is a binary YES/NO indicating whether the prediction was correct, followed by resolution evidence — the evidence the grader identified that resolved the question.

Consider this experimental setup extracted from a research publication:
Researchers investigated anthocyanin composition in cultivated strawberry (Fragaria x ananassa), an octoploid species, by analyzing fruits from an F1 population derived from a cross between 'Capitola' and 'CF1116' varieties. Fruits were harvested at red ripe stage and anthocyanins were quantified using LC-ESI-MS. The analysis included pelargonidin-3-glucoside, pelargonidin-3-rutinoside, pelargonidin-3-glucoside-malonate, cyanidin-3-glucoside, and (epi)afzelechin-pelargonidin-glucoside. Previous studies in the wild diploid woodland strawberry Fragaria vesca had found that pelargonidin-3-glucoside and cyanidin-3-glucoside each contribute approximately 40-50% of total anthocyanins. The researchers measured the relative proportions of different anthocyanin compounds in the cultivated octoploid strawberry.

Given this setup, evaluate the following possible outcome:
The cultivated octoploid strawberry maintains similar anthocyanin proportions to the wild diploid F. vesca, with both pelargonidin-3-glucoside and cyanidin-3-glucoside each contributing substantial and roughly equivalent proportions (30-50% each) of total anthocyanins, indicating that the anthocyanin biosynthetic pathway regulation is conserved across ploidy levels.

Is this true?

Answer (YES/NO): NO